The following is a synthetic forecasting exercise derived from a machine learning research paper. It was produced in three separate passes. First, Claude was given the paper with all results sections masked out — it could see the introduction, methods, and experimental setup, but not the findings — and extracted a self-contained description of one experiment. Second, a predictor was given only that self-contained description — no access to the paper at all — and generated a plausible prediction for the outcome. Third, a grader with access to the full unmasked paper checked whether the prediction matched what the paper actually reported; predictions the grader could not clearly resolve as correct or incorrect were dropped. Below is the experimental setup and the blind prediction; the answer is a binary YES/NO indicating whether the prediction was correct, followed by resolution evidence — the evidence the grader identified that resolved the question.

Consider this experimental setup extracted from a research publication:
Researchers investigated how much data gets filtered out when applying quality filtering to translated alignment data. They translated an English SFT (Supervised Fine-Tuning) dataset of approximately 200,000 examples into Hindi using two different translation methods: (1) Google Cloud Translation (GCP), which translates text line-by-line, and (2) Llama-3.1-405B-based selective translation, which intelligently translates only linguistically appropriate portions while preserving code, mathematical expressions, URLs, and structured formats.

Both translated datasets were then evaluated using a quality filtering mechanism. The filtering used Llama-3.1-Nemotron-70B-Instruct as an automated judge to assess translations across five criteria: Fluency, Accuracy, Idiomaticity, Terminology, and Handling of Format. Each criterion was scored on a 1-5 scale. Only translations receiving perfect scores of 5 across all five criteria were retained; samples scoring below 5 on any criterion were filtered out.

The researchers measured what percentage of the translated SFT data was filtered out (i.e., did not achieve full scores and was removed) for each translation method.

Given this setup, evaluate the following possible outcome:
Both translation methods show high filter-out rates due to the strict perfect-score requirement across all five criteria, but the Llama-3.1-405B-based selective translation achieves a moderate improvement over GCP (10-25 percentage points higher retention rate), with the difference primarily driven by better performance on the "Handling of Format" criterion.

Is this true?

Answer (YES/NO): NO